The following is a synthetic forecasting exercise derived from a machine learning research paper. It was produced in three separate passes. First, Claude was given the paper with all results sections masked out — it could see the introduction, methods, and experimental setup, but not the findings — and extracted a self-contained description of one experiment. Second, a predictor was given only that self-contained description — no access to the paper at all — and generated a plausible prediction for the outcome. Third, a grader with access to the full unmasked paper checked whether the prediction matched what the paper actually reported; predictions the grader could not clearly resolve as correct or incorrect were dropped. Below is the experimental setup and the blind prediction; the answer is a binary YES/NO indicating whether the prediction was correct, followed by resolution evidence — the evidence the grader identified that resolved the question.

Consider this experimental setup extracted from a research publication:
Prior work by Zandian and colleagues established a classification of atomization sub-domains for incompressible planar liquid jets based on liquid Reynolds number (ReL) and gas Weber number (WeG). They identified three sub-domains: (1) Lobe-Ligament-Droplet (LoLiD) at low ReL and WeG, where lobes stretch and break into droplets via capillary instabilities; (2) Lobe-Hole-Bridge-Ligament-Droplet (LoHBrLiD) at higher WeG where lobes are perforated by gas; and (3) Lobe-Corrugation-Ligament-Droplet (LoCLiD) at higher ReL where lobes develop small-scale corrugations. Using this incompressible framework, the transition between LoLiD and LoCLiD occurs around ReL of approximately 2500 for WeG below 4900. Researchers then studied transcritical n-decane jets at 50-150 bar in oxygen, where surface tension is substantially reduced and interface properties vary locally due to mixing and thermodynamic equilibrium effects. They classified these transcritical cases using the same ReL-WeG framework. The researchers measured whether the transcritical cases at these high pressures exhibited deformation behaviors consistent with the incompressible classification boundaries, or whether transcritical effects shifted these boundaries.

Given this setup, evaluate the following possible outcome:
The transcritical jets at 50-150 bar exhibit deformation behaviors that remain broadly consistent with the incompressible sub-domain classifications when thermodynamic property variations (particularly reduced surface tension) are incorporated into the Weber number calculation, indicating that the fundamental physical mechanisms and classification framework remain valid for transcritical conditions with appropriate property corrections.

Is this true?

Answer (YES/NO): NO